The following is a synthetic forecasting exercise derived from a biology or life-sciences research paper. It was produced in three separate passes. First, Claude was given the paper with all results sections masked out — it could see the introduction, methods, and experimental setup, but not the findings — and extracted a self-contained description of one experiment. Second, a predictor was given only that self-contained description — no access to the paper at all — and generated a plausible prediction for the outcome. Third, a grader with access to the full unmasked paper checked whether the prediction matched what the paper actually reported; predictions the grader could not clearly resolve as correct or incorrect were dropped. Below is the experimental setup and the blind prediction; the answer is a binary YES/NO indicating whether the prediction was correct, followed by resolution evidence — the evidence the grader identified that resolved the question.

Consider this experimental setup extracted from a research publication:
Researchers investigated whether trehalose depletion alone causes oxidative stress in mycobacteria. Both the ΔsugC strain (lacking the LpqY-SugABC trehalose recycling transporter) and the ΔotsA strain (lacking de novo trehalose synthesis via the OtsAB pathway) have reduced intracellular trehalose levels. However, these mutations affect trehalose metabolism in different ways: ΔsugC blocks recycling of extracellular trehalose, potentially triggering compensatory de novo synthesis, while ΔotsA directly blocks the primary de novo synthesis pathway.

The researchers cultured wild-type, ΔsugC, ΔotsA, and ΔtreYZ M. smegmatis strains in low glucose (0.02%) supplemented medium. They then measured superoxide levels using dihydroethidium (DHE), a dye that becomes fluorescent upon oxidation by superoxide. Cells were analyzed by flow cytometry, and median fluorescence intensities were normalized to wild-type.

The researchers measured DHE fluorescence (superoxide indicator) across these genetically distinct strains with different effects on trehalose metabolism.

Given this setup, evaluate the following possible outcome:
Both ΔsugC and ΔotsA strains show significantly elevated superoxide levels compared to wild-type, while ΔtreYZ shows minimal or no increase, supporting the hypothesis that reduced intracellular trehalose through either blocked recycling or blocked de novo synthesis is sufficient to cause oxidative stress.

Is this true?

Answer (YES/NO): NO